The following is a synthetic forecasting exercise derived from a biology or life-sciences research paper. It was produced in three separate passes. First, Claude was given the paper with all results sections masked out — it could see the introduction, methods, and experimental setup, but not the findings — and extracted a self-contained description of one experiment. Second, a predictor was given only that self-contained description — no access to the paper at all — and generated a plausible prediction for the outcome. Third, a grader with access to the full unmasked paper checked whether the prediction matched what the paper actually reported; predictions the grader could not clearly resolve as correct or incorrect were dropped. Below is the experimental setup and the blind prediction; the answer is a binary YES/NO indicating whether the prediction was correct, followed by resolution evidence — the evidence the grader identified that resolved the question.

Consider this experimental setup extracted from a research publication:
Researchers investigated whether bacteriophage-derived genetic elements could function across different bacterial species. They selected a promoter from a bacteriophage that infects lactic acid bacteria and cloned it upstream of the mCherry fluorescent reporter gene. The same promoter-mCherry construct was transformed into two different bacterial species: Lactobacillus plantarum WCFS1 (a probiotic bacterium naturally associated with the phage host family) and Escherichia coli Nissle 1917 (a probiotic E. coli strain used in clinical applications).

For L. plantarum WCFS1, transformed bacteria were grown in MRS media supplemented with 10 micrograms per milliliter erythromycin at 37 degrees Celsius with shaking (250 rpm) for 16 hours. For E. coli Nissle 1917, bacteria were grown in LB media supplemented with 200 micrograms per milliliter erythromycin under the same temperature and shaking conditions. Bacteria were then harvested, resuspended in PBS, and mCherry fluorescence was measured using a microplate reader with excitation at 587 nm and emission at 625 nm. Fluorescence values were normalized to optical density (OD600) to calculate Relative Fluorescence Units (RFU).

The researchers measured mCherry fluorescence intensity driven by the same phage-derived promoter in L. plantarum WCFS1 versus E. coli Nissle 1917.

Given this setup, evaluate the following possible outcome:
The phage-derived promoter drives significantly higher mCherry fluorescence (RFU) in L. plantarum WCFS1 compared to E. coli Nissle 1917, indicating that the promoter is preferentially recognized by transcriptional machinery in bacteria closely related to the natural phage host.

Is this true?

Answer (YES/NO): NO